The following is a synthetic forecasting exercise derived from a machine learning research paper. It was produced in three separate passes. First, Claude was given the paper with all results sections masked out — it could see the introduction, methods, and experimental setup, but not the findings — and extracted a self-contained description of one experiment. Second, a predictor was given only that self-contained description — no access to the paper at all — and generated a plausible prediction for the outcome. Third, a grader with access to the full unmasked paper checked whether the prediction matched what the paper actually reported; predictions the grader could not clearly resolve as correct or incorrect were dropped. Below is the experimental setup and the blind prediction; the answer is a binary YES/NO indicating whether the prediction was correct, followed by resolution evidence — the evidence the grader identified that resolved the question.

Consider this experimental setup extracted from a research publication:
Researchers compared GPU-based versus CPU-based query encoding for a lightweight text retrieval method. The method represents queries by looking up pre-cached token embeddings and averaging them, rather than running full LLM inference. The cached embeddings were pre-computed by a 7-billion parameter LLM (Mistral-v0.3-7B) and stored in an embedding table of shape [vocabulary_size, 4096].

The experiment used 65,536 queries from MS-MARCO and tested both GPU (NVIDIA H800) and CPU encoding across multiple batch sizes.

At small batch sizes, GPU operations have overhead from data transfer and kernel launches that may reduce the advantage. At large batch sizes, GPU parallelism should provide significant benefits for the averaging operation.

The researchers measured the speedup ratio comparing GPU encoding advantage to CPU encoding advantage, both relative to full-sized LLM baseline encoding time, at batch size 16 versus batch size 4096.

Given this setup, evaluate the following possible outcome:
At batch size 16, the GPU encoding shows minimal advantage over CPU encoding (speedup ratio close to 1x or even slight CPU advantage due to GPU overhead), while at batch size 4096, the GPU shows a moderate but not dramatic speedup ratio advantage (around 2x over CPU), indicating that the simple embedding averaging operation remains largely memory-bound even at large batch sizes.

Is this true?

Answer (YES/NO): NO